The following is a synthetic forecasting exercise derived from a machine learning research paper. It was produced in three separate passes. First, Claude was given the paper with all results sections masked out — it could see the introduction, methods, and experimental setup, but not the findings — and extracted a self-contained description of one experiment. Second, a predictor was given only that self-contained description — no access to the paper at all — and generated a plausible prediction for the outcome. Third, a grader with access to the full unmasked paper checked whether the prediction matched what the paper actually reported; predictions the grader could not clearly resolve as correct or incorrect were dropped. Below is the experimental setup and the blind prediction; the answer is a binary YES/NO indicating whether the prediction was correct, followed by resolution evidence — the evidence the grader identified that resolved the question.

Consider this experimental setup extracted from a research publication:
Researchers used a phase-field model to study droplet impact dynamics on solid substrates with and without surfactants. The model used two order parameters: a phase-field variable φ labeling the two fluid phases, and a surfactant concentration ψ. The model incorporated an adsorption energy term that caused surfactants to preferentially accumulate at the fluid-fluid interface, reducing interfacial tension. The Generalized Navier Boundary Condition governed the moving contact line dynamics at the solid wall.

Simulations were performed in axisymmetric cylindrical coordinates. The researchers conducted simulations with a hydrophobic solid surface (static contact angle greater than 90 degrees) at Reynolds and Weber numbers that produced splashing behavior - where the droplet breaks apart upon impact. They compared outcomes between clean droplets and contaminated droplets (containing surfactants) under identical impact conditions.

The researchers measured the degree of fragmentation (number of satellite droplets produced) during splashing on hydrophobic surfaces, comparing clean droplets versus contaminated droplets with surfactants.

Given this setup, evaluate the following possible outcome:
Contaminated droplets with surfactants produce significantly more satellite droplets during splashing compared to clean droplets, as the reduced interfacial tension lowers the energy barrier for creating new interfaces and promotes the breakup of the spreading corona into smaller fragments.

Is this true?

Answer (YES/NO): YES